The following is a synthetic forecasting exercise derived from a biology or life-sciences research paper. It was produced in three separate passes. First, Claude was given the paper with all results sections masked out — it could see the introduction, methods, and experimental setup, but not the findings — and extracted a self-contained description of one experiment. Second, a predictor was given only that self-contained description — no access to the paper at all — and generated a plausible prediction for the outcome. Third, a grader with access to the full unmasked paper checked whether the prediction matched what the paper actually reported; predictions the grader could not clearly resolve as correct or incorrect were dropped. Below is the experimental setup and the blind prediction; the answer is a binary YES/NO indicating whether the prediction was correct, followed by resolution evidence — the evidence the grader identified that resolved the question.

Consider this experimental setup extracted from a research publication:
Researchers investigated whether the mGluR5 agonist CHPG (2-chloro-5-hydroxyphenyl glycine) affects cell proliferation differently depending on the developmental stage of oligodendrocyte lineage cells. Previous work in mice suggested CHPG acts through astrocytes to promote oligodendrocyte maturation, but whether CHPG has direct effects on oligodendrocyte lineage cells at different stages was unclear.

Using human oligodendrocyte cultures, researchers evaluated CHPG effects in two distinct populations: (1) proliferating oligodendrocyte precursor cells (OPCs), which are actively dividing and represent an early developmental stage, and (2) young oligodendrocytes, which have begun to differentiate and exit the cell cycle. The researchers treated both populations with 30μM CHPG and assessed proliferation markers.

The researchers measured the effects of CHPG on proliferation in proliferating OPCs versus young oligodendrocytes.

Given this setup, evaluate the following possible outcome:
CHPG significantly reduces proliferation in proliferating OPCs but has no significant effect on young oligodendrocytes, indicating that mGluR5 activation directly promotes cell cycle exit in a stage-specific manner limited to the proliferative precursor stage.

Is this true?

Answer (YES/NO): NO